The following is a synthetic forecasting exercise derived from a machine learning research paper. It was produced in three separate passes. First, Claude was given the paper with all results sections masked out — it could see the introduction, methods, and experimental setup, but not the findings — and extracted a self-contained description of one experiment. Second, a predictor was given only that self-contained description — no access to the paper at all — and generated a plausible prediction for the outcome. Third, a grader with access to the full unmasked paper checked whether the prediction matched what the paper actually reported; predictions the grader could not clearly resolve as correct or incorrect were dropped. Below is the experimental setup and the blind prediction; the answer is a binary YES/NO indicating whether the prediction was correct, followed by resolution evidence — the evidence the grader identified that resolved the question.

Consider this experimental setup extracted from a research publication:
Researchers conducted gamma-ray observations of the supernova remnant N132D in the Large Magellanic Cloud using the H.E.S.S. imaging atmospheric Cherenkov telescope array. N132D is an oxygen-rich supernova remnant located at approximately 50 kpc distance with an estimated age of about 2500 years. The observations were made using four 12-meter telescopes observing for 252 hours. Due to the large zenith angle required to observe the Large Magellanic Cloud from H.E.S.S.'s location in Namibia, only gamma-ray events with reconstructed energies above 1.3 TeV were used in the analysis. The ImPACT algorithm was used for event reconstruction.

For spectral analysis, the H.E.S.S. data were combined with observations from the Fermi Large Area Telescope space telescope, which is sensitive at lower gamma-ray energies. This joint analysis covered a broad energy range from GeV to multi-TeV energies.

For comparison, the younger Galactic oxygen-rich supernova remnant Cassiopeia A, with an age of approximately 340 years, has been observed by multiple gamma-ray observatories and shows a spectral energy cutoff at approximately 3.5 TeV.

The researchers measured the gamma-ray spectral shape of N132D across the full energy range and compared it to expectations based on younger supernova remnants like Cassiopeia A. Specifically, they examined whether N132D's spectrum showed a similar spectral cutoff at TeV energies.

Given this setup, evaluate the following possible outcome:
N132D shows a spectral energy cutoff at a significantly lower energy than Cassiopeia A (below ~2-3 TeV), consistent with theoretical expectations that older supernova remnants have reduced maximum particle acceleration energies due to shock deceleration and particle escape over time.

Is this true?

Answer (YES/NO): NO